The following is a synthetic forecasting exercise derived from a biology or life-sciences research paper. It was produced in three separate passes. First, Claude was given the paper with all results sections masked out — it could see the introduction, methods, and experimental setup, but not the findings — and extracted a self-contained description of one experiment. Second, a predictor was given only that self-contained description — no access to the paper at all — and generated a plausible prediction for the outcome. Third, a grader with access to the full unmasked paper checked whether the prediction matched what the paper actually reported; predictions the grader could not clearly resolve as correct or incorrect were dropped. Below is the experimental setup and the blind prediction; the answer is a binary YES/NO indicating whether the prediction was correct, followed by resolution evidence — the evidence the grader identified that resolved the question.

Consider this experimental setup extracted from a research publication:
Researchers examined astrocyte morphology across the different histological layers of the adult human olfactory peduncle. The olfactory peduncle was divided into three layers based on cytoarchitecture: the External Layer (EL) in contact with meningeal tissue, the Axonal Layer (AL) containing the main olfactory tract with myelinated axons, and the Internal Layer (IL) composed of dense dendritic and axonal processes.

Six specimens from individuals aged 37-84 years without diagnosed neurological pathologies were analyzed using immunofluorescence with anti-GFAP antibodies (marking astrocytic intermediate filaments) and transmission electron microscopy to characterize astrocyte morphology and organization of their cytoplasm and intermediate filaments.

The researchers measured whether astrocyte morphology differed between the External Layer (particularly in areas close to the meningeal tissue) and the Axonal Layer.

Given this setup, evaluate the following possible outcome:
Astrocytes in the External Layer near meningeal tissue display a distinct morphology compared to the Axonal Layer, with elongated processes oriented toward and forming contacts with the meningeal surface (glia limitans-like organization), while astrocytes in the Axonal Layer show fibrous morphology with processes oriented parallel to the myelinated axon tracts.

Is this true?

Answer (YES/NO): NO